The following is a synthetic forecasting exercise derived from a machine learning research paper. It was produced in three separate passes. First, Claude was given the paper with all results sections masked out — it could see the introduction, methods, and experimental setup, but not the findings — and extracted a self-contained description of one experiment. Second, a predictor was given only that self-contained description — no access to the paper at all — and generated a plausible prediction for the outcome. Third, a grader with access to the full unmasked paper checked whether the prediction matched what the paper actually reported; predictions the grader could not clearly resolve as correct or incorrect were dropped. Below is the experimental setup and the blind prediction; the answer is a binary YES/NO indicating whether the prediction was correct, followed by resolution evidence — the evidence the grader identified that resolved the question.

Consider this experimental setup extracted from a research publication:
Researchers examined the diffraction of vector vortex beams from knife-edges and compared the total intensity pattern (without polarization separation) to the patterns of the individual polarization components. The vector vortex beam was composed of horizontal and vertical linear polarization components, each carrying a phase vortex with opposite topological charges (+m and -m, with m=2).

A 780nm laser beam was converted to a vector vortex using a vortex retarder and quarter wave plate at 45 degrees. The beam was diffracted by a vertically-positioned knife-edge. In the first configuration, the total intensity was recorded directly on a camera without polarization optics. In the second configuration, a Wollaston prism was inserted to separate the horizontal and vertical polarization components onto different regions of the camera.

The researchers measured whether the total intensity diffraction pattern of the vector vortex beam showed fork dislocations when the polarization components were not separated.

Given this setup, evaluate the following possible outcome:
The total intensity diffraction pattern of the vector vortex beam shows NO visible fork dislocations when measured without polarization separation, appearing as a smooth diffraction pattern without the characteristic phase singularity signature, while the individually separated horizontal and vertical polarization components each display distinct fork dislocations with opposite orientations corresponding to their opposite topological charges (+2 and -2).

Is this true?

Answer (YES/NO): YES